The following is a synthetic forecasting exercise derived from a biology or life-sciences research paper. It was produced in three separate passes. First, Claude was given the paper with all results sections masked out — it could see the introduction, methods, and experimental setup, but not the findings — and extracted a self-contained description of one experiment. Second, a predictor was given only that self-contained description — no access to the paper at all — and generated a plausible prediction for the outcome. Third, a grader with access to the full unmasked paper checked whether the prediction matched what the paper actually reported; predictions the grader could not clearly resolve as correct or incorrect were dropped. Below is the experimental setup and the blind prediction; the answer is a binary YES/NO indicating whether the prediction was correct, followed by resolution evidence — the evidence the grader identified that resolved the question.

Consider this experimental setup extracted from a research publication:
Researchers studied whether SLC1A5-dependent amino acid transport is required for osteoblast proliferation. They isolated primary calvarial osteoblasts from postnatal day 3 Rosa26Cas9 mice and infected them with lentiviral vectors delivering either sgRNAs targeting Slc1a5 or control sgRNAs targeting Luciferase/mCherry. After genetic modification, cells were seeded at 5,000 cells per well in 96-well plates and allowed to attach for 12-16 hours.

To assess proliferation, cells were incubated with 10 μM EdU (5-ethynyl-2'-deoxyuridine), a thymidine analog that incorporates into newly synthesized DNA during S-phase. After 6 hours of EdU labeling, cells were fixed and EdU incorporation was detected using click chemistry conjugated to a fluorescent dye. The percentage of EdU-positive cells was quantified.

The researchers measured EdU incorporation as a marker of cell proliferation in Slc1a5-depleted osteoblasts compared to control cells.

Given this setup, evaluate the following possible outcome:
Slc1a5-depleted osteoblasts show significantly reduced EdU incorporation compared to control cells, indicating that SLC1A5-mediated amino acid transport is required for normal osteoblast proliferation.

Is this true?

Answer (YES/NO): YES